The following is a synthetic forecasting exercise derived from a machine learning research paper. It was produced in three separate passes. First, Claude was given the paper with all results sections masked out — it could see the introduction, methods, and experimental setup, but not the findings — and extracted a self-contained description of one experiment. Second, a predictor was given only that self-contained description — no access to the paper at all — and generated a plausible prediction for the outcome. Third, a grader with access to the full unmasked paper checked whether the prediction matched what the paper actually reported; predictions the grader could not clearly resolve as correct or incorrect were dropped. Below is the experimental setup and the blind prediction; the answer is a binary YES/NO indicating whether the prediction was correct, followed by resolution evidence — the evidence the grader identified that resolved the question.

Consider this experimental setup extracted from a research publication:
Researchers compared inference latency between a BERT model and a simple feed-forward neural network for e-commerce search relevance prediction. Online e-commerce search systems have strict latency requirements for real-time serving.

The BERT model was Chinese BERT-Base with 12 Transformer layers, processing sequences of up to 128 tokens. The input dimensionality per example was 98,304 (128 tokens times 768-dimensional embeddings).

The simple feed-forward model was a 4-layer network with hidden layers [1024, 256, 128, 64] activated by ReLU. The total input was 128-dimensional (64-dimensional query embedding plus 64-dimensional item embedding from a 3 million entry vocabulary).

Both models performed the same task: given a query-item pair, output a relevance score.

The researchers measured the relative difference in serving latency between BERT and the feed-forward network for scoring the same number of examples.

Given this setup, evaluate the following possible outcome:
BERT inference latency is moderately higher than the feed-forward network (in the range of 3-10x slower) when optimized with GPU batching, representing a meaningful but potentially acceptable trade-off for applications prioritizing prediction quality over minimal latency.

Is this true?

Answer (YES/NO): NO